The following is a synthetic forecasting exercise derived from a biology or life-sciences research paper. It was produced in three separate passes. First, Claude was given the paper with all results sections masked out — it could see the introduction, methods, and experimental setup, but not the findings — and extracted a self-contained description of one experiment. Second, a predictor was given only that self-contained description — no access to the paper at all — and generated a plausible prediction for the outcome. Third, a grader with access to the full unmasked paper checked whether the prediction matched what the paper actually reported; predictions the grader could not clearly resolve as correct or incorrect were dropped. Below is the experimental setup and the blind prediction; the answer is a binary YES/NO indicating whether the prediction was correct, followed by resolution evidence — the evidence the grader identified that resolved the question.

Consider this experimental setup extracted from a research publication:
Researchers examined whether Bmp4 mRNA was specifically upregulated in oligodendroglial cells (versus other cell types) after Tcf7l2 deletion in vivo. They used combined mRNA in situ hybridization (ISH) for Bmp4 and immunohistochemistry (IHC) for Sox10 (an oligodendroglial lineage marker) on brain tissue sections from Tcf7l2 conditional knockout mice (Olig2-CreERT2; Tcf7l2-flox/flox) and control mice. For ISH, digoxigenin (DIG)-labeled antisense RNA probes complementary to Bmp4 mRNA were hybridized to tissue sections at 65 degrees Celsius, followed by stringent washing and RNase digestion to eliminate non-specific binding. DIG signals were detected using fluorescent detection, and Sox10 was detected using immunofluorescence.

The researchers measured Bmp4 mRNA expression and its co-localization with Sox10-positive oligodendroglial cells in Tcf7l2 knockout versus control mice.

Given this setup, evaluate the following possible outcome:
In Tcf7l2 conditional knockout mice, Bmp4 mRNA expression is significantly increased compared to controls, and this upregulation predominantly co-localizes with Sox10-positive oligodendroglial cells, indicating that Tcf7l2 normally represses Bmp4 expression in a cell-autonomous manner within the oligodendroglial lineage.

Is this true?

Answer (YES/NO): YES